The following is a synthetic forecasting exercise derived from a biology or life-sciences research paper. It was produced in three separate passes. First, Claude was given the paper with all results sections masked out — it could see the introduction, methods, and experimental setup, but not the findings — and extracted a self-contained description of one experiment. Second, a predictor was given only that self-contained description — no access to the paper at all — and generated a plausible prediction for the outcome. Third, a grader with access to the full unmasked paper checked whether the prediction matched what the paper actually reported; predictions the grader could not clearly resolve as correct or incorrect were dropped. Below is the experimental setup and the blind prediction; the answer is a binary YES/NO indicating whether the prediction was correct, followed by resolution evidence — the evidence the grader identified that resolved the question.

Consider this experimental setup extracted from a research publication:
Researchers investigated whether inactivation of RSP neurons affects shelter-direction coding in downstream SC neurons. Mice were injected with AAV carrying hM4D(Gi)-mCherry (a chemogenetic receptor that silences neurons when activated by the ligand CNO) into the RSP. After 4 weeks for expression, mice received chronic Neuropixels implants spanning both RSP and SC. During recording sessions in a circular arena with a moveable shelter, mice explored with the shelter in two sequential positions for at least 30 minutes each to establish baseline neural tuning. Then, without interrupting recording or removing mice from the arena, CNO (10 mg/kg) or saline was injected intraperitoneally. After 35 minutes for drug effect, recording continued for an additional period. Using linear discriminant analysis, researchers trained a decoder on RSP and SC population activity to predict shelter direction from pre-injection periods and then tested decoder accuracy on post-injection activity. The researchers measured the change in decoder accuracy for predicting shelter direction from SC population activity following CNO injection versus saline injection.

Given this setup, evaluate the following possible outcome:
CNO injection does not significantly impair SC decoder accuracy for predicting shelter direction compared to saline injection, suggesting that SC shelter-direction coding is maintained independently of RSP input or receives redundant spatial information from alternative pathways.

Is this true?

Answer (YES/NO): NO